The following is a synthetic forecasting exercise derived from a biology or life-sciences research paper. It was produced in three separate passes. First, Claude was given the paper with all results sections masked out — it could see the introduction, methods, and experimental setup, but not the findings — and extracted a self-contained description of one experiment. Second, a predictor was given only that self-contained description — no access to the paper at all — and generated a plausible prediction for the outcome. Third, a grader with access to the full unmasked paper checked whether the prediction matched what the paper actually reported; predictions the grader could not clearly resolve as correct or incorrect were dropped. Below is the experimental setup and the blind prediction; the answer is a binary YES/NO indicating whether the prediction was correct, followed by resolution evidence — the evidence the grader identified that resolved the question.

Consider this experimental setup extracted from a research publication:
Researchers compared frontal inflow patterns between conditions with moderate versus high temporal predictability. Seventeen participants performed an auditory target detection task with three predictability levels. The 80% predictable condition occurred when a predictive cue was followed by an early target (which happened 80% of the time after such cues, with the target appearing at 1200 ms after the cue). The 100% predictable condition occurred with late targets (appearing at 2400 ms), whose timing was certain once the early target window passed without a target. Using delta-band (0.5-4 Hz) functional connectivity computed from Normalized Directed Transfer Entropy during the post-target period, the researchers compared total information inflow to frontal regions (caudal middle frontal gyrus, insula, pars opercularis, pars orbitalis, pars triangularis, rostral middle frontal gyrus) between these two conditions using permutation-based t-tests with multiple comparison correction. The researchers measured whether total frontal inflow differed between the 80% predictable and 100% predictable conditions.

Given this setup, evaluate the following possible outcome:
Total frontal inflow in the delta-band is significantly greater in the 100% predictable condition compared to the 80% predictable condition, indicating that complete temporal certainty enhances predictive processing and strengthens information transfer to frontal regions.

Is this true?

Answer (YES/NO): NO